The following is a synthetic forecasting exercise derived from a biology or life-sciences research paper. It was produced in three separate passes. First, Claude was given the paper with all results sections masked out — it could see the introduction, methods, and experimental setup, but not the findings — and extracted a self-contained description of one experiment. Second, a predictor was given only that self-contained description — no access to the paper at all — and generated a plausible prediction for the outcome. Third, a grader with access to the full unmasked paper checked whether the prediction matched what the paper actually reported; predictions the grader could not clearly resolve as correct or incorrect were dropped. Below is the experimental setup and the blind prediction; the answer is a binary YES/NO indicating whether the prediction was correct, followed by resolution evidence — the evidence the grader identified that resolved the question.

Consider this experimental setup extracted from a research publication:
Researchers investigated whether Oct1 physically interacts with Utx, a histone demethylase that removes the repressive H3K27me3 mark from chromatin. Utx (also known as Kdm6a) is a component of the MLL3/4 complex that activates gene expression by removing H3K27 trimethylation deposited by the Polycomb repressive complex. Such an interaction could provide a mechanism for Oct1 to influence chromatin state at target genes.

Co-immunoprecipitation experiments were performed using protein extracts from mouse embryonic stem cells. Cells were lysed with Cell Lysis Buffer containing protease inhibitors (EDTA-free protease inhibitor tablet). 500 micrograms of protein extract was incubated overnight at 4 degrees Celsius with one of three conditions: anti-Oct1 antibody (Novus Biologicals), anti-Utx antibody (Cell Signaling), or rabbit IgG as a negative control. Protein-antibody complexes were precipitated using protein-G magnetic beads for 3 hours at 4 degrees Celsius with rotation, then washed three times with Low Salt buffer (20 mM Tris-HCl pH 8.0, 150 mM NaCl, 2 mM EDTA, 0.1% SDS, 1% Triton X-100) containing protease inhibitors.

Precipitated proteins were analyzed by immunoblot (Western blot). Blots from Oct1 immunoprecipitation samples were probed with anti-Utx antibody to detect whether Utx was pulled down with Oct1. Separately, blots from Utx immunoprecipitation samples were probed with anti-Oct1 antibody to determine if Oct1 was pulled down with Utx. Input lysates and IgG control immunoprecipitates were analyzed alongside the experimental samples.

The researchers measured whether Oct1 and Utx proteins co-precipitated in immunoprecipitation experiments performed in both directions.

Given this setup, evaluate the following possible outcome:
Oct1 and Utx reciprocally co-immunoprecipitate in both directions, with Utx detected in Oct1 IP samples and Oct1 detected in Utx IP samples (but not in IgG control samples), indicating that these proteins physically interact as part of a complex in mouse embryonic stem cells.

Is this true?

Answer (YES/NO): NO